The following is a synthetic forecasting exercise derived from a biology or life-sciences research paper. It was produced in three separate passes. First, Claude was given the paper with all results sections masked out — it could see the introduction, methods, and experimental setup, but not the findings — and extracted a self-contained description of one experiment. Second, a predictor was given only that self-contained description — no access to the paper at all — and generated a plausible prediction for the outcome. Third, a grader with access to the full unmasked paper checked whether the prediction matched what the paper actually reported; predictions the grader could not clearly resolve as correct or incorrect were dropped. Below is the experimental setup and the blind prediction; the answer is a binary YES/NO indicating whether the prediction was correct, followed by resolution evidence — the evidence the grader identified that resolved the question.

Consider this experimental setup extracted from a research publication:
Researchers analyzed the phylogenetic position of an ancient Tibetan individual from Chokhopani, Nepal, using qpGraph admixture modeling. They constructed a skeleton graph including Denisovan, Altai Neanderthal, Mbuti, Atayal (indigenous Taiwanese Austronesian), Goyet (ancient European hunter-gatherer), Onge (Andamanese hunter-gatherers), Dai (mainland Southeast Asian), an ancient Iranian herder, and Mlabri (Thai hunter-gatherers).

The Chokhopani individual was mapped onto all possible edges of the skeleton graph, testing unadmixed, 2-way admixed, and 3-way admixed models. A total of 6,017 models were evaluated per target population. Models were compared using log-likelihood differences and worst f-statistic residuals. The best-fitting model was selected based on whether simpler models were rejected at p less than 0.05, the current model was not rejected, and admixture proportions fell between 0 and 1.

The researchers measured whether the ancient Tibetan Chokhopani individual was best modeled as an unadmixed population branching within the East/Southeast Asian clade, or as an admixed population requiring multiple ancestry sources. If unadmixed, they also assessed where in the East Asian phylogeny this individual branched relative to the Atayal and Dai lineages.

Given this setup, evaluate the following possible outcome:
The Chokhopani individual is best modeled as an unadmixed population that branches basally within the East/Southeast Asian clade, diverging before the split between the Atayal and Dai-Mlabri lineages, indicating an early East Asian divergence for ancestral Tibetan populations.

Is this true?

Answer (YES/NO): YES